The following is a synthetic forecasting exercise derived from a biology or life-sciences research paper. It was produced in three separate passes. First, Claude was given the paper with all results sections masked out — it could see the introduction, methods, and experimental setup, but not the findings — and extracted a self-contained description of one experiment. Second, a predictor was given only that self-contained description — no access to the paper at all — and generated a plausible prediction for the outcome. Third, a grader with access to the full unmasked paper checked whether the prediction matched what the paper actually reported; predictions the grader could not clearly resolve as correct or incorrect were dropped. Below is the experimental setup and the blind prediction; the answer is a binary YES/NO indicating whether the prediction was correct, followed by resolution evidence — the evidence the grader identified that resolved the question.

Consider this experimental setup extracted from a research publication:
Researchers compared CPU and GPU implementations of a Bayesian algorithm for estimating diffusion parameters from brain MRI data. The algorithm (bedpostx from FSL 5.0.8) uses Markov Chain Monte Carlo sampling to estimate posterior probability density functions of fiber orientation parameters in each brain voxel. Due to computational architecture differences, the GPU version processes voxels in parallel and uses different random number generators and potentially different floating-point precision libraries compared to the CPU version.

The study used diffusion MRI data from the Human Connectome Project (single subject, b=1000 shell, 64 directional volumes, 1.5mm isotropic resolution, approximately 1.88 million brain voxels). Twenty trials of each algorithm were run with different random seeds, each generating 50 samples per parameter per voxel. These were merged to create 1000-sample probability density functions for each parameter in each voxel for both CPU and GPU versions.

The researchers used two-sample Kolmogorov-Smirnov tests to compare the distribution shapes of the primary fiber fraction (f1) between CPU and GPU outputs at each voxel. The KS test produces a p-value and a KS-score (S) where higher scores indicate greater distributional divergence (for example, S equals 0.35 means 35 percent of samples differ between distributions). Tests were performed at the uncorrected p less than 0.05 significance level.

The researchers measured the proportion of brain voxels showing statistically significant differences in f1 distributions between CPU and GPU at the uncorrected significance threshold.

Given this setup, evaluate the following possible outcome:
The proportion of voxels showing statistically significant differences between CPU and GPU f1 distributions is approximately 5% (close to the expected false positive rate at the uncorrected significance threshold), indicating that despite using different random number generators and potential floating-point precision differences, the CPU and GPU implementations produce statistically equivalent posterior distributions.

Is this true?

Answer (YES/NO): NO